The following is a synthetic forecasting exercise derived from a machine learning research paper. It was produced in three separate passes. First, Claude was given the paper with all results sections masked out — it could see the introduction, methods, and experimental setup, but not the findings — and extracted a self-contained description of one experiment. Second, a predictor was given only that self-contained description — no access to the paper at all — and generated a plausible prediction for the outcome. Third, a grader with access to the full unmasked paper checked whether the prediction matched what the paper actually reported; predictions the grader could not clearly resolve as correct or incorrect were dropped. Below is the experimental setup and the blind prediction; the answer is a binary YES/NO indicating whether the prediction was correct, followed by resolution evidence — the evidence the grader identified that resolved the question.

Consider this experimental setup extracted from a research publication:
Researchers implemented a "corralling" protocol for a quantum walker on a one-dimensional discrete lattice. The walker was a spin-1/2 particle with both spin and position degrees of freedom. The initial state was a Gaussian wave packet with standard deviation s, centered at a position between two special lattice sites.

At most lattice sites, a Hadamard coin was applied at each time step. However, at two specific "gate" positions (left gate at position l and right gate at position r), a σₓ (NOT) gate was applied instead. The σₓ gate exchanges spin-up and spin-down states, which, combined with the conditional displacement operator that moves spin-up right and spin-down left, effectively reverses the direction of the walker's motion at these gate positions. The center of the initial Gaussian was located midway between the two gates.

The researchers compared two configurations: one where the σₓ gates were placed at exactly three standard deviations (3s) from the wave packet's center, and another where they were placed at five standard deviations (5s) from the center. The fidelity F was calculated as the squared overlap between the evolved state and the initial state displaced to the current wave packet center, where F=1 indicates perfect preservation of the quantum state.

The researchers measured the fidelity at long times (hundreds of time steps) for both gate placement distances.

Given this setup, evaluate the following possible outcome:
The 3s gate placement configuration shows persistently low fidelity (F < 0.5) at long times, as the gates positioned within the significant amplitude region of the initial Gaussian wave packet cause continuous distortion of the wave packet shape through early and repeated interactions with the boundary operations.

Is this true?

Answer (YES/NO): NO